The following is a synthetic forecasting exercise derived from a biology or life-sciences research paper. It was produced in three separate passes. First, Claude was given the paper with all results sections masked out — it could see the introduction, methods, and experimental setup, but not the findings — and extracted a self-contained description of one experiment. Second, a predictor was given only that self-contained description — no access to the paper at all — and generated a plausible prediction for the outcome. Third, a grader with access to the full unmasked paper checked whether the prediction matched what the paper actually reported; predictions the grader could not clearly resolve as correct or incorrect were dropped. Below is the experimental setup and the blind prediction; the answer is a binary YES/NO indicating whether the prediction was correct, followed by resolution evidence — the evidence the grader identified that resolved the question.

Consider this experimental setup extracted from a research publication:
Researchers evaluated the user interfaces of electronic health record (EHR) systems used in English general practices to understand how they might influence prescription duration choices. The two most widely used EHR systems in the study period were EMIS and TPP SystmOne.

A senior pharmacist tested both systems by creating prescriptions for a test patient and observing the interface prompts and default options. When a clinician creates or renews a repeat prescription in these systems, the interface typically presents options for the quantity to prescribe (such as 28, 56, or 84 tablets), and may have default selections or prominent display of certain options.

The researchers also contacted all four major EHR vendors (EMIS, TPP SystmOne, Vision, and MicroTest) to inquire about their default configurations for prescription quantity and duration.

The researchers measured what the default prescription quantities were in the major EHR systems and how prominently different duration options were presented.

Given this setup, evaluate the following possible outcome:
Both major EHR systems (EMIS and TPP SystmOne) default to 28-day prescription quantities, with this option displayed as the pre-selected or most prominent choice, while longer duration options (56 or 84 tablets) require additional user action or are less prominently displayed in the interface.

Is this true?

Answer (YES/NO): YES